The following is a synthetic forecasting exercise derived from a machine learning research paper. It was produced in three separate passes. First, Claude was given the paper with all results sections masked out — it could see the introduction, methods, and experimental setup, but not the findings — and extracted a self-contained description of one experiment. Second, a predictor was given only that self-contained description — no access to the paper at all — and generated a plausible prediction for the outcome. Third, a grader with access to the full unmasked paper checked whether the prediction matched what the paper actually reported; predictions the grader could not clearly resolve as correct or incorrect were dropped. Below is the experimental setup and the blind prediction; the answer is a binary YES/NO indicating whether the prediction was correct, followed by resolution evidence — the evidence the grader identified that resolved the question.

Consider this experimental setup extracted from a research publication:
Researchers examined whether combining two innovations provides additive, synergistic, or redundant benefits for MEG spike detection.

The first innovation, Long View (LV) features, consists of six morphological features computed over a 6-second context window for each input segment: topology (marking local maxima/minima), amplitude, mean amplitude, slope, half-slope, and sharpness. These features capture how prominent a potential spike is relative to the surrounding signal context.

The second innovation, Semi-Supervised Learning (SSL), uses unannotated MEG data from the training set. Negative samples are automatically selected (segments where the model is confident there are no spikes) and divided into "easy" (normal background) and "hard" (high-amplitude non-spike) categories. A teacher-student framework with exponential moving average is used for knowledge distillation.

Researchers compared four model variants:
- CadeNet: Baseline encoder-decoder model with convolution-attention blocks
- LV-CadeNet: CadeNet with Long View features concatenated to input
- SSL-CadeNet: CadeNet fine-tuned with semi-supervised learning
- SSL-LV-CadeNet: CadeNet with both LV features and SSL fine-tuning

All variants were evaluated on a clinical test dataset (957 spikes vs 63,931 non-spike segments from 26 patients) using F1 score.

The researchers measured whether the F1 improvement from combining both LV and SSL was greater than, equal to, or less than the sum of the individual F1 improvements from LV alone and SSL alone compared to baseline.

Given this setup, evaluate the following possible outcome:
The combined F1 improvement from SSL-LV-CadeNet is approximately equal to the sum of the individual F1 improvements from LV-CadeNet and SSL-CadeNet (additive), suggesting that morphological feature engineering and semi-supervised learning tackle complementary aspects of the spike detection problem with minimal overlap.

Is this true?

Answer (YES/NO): NO